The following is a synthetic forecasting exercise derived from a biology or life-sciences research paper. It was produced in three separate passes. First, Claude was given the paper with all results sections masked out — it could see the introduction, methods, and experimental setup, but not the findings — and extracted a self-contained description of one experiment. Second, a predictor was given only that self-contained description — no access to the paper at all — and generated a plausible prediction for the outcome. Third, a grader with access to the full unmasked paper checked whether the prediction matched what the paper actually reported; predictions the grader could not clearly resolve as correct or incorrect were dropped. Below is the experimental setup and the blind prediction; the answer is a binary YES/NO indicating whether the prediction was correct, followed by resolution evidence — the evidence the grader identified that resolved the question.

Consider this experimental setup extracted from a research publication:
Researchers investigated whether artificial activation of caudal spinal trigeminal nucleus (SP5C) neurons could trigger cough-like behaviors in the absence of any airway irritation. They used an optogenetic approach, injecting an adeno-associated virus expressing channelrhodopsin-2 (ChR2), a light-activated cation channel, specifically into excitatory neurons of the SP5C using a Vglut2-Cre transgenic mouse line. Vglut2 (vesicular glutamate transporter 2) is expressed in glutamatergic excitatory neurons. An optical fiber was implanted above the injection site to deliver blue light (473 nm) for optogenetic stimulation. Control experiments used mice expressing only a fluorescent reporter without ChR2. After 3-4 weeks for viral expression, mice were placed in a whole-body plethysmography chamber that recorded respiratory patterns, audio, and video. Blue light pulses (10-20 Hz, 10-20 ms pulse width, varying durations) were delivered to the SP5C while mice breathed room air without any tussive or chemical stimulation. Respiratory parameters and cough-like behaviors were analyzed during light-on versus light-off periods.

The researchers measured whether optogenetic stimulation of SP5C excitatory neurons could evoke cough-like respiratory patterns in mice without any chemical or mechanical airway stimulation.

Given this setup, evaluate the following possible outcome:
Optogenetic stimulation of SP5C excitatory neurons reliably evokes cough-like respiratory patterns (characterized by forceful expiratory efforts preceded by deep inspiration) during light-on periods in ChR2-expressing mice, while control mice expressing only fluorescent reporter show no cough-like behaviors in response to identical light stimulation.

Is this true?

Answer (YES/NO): NO